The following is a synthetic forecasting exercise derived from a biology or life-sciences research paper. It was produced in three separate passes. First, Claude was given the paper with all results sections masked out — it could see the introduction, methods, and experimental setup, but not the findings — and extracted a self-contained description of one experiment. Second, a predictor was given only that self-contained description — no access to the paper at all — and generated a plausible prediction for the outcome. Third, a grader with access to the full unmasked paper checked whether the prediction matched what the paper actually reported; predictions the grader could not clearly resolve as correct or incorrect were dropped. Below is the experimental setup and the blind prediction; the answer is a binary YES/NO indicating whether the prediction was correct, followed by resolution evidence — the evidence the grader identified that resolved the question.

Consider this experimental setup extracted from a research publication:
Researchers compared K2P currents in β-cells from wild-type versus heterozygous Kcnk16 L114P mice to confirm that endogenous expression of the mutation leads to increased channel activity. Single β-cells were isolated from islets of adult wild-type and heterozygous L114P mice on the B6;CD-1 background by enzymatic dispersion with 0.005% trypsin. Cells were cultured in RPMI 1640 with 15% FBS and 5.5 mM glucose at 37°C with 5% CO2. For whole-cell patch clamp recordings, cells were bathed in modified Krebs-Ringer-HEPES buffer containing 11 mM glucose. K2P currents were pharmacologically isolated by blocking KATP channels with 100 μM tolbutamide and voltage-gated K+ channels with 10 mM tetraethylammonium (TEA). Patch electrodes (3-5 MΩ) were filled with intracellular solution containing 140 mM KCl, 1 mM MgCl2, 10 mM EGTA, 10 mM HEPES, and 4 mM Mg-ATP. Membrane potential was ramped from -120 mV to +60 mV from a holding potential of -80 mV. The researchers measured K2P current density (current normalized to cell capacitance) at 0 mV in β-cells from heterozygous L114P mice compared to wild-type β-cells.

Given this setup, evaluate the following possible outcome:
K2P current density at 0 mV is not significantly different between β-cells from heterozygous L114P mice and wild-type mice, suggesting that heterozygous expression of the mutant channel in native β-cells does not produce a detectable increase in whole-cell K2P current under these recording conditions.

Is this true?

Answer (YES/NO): NO